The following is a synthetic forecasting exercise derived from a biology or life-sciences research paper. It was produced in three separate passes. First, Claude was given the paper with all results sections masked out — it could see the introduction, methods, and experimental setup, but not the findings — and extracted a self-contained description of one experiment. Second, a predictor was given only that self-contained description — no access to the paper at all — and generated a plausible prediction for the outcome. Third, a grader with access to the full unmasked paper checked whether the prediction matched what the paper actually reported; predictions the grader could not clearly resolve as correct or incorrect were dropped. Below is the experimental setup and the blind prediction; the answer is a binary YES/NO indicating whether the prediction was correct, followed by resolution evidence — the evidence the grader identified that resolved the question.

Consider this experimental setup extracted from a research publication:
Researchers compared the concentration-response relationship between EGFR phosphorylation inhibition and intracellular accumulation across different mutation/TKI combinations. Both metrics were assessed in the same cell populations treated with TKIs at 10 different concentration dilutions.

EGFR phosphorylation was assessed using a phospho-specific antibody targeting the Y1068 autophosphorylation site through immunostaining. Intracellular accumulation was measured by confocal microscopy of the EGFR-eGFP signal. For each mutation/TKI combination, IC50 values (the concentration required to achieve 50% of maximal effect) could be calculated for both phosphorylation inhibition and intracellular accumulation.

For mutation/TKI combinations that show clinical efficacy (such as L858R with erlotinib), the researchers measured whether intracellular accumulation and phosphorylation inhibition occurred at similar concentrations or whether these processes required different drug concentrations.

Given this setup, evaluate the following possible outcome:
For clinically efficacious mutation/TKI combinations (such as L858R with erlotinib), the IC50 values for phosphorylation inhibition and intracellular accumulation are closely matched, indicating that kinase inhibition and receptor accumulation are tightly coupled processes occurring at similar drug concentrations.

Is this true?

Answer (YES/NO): NO